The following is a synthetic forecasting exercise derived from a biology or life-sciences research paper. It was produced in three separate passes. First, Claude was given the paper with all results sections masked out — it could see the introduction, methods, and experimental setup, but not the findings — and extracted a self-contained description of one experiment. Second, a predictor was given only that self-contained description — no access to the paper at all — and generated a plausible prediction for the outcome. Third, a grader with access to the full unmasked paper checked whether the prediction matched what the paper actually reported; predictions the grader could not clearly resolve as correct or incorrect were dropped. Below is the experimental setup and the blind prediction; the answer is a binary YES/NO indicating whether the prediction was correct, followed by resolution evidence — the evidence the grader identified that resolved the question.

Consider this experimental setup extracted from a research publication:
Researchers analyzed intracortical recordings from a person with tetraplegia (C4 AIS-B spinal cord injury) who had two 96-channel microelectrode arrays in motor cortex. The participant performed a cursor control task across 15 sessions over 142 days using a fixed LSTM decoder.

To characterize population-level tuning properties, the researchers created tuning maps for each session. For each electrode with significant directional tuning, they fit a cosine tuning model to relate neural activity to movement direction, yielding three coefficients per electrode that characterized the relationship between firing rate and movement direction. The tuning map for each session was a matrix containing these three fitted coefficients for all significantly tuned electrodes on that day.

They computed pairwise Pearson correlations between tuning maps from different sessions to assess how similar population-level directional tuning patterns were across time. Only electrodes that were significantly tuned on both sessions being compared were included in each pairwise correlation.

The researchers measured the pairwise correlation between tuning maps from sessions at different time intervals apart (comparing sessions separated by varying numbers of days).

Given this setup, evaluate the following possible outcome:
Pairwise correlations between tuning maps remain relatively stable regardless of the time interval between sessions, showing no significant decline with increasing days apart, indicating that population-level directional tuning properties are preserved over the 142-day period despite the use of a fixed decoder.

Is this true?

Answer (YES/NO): NO